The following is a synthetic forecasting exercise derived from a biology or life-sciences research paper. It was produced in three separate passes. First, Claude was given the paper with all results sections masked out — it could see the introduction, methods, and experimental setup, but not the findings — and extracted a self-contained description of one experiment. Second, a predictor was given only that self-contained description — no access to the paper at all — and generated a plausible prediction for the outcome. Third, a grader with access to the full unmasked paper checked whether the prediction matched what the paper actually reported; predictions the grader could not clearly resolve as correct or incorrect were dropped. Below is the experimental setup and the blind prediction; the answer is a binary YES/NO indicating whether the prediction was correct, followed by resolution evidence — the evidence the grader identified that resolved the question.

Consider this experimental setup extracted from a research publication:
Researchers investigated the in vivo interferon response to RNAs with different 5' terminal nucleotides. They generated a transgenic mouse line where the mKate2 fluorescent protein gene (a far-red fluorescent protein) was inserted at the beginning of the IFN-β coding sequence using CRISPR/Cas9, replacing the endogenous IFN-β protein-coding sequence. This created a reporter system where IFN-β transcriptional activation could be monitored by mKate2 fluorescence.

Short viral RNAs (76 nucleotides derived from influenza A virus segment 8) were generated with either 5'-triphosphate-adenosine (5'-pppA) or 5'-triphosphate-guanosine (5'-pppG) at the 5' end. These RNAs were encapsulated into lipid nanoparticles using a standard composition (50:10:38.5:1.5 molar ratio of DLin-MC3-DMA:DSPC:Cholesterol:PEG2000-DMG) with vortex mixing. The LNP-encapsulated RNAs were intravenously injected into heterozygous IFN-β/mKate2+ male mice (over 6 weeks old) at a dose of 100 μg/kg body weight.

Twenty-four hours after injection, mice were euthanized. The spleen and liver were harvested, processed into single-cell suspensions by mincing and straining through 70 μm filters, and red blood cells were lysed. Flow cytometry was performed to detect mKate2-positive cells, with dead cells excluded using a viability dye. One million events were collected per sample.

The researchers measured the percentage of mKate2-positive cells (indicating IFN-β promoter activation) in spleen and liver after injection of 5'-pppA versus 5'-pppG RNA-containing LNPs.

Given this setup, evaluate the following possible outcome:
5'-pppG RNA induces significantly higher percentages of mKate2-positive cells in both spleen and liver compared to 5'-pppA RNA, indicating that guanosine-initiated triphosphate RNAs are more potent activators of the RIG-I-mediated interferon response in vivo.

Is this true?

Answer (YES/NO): NO